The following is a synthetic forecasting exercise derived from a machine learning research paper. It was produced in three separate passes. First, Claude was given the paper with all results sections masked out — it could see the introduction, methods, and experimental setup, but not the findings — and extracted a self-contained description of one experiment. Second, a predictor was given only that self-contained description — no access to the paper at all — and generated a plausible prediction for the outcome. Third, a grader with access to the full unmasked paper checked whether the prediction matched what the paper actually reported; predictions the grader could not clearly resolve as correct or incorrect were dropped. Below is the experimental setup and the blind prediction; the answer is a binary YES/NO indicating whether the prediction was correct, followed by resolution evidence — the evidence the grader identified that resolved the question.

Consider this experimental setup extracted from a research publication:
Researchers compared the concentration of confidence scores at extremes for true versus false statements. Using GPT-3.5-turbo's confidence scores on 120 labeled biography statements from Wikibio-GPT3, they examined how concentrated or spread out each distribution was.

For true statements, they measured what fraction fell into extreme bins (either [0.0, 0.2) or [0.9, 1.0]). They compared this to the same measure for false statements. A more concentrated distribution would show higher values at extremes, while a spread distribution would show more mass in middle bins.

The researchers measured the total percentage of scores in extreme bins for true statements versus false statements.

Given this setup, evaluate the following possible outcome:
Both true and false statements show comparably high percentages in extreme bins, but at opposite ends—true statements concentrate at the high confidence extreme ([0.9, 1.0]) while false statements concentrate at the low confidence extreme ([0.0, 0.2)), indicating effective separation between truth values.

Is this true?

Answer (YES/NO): NO